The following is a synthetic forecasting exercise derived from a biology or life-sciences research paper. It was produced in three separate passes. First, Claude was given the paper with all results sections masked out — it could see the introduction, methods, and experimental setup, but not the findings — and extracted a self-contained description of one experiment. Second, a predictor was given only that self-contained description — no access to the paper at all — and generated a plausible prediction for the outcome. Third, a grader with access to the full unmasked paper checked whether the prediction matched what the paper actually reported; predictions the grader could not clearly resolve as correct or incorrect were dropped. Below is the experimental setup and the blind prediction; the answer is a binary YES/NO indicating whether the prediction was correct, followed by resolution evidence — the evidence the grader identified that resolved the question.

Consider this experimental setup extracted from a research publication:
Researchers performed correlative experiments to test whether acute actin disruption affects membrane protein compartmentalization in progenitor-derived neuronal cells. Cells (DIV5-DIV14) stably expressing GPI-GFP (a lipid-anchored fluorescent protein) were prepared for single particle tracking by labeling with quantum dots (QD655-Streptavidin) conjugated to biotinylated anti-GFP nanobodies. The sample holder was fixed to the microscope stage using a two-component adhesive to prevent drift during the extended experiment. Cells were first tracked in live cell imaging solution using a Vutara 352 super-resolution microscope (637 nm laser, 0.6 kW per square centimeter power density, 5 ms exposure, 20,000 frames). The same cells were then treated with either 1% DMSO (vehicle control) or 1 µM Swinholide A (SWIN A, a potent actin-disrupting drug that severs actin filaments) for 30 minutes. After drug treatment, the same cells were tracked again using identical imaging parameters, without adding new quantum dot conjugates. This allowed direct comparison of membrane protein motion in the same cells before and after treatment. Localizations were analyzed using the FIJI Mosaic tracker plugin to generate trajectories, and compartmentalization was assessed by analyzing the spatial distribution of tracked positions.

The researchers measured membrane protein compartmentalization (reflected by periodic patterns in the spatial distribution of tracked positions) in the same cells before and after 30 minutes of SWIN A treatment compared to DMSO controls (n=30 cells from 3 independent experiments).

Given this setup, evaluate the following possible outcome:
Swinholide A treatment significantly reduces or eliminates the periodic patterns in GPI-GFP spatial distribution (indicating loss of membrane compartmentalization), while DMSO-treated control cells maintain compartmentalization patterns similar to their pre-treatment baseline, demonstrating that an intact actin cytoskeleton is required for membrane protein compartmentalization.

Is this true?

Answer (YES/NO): YES